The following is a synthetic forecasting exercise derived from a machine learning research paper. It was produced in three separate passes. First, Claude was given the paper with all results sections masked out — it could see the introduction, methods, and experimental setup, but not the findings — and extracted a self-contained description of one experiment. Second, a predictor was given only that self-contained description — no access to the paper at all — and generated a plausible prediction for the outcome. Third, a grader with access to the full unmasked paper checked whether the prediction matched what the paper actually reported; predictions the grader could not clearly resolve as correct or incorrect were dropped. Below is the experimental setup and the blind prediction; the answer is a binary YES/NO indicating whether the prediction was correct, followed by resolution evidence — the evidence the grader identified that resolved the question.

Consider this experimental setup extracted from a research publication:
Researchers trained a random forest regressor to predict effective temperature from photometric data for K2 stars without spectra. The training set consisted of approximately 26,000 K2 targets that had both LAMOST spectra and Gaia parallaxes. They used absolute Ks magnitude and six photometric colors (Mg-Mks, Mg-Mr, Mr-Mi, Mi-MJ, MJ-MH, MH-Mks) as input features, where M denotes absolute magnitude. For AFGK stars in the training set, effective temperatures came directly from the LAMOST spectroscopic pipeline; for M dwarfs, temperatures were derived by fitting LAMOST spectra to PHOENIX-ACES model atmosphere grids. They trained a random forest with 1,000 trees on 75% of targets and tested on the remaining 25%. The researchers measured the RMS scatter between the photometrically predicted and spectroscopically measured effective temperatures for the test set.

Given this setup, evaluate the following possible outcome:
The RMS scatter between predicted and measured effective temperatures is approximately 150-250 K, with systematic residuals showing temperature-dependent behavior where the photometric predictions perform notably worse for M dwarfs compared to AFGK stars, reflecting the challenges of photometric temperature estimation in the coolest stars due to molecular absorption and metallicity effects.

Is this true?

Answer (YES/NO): NO